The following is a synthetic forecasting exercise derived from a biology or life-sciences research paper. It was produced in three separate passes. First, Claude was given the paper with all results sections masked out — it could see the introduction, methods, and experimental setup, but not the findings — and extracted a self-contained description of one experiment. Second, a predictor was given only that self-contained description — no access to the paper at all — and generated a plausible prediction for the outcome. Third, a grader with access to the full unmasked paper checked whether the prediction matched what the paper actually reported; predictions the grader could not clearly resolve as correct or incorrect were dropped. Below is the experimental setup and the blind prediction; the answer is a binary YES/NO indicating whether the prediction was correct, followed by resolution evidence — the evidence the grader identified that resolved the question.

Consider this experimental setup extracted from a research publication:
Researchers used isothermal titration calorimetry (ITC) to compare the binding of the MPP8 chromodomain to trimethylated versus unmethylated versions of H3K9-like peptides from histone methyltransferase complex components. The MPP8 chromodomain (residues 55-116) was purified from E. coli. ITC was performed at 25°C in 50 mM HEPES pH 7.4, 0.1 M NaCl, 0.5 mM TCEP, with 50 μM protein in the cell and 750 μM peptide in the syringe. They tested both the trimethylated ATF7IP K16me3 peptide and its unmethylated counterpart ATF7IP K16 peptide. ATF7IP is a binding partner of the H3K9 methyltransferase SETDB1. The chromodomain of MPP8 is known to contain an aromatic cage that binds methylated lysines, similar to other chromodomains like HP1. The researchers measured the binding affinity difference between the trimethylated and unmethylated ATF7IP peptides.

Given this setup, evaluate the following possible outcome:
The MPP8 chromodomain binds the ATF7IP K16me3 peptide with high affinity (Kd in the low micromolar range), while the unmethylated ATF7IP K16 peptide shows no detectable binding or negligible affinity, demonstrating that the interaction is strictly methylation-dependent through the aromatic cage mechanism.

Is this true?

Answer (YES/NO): NO